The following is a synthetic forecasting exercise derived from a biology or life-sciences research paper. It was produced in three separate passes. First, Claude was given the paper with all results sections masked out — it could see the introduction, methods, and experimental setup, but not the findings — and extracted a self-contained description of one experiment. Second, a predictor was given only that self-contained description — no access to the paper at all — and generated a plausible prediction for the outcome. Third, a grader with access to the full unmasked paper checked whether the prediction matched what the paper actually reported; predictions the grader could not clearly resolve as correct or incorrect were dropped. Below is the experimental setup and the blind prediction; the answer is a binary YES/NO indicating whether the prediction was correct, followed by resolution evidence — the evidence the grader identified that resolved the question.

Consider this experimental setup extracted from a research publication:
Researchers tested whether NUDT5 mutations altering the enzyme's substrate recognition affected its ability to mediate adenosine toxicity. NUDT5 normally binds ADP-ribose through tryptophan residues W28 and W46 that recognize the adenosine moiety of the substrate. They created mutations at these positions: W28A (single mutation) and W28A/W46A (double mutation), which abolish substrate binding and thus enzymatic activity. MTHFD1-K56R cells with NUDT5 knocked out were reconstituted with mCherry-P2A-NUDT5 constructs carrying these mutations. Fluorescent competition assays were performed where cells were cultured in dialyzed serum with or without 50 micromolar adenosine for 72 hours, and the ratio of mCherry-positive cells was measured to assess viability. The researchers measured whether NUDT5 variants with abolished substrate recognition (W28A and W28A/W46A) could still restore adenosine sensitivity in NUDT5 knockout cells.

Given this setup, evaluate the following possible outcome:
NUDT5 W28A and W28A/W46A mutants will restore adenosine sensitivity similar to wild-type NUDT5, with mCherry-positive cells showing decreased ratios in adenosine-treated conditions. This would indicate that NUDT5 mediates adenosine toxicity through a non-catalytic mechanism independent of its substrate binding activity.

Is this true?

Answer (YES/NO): YES